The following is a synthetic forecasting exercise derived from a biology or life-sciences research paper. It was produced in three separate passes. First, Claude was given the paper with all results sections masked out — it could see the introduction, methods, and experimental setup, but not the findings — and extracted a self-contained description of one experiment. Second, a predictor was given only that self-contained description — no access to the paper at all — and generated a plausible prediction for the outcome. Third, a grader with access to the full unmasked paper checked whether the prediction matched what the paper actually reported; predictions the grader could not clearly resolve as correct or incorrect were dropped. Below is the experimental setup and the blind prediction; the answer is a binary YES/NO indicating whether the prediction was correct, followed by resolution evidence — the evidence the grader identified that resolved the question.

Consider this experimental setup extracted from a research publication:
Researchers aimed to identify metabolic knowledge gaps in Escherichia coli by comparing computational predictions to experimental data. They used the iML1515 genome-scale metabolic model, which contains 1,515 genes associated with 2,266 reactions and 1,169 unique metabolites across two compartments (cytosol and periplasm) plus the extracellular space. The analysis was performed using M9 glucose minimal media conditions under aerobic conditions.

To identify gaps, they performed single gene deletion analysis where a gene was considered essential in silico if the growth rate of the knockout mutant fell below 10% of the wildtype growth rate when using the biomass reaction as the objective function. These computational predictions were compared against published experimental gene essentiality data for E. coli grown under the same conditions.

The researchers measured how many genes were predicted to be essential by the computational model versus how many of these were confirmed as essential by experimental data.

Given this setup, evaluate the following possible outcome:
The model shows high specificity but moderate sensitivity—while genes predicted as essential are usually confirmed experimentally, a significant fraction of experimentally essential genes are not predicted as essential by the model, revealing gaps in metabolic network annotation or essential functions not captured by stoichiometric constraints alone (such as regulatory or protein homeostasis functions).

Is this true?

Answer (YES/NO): NO